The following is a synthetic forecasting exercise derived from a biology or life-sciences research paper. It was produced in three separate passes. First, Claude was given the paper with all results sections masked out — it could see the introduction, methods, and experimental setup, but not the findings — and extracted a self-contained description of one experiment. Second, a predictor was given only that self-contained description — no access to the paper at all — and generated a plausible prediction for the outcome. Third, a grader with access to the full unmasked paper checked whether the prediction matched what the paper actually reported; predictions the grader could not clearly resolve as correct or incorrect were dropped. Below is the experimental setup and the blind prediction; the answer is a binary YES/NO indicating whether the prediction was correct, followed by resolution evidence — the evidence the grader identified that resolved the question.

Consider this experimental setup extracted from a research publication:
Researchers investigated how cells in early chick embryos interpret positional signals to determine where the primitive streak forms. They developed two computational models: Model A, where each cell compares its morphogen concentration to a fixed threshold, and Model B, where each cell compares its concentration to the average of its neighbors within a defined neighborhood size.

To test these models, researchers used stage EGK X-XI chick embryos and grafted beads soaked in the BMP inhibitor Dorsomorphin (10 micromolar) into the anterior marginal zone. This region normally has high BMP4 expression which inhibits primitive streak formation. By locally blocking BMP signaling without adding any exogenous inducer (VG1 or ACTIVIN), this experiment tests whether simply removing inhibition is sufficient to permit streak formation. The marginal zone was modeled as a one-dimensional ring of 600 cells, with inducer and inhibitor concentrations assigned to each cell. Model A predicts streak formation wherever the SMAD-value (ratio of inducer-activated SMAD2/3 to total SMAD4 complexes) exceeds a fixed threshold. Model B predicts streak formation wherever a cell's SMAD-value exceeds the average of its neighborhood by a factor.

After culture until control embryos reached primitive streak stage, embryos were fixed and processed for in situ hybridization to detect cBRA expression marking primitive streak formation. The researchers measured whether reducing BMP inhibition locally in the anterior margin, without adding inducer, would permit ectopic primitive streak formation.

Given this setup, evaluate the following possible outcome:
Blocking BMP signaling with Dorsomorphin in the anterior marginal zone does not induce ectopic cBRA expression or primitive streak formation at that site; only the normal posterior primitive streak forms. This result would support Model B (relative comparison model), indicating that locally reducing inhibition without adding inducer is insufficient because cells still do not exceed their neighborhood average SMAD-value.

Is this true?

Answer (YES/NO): NO